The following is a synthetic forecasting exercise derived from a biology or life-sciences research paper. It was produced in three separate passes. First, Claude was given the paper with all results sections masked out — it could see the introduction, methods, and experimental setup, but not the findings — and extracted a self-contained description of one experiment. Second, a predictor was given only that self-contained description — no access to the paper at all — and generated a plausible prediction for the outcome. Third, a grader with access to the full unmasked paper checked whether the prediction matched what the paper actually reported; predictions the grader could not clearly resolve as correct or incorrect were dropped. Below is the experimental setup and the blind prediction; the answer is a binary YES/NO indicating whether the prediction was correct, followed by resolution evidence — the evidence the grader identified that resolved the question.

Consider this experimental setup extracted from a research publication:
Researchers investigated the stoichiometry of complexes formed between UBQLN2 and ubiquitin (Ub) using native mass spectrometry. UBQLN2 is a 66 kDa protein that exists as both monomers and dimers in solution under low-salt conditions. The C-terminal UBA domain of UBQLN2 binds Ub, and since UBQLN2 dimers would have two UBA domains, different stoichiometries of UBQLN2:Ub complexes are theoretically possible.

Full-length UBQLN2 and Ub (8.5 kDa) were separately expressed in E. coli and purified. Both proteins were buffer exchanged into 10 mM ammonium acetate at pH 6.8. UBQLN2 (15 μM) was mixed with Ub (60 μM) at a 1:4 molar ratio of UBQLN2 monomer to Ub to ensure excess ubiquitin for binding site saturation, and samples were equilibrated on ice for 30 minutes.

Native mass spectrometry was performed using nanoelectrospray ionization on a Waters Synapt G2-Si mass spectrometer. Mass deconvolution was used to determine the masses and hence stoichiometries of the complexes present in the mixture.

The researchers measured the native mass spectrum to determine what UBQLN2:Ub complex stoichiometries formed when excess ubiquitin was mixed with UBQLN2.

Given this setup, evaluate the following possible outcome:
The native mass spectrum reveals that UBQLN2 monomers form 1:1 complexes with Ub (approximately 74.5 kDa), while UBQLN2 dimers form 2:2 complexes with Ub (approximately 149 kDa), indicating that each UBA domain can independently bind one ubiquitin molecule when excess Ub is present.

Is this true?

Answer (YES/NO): NO